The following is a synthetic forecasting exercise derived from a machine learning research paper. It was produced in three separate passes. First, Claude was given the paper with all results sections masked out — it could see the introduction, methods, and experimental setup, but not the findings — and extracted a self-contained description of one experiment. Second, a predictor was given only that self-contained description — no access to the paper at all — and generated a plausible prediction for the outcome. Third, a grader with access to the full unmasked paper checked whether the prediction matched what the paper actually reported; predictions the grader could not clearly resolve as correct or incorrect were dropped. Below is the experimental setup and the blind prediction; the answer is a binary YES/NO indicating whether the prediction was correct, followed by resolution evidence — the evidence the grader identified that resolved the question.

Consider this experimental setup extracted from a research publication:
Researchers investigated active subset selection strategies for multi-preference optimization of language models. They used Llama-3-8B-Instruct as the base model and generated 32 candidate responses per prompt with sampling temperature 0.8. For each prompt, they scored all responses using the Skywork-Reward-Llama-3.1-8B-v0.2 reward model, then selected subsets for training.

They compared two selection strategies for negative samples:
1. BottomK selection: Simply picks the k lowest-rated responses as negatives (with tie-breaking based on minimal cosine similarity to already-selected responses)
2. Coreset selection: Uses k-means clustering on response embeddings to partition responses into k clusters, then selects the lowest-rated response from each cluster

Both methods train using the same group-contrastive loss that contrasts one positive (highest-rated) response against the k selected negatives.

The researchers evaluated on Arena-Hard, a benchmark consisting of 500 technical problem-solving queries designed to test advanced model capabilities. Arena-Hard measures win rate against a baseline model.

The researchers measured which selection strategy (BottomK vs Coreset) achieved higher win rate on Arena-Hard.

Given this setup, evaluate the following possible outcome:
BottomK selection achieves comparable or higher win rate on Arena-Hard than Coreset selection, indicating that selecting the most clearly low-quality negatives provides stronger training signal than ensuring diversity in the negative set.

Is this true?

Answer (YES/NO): NO